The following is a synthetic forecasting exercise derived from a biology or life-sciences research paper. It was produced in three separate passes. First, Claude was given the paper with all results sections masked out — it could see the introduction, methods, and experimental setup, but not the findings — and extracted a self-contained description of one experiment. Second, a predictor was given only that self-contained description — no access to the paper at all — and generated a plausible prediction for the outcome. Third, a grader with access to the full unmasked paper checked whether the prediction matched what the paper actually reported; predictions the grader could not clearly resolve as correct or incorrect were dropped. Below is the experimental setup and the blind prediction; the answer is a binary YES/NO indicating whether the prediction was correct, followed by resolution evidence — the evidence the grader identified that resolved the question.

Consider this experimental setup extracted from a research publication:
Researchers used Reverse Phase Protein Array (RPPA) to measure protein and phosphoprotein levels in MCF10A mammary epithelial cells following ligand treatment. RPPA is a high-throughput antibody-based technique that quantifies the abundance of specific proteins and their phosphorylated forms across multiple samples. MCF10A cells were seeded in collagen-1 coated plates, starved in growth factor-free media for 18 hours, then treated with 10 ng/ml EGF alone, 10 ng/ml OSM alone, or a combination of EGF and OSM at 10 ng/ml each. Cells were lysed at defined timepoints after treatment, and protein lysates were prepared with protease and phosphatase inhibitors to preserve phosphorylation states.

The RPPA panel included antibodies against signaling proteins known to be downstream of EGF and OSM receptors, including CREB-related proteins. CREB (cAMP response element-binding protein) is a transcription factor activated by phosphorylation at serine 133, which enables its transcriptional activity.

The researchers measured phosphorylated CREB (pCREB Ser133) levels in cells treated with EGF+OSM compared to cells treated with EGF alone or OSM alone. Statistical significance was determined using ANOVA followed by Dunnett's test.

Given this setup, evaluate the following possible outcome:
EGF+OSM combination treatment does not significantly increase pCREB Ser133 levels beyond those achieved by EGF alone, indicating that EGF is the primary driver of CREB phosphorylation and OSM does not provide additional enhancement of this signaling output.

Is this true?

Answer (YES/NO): NO